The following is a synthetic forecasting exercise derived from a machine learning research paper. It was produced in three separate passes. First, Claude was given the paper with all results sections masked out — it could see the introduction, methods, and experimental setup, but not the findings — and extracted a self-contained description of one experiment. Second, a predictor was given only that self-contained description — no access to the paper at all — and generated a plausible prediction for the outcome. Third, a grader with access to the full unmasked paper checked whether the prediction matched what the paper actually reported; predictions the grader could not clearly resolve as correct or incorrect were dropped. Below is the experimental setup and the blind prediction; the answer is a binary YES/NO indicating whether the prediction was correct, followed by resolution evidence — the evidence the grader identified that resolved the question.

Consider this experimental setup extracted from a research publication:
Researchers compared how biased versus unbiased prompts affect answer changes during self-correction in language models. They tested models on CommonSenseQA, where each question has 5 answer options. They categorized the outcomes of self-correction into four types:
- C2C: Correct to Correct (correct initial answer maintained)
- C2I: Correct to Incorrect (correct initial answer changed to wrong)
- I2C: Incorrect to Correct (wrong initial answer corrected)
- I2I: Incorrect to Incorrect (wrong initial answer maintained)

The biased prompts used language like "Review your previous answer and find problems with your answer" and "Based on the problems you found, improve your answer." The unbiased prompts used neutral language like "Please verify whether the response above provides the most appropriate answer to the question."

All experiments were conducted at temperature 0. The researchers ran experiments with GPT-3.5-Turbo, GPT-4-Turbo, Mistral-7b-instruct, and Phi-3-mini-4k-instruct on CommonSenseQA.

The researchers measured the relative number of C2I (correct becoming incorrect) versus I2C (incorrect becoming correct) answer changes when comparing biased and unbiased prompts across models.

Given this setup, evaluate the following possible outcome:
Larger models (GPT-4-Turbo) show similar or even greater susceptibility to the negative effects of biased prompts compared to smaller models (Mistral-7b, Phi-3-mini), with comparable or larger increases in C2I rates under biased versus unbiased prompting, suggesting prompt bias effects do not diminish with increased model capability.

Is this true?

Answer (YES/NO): NO